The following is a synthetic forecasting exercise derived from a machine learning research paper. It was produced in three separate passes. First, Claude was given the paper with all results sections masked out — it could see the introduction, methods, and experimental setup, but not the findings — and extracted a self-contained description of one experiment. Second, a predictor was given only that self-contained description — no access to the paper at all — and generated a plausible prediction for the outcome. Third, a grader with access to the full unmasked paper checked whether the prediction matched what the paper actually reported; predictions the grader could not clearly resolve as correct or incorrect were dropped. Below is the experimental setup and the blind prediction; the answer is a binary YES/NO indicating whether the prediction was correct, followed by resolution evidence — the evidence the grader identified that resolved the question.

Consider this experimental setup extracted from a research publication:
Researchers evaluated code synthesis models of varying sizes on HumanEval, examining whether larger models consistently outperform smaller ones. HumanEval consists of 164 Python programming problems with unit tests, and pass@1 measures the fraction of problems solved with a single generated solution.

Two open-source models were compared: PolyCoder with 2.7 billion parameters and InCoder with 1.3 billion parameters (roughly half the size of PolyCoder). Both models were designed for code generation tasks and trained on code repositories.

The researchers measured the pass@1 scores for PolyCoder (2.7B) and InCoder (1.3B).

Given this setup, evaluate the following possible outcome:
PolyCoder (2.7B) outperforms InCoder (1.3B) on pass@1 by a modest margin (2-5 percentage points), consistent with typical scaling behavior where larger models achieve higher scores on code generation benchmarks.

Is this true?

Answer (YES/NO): NO